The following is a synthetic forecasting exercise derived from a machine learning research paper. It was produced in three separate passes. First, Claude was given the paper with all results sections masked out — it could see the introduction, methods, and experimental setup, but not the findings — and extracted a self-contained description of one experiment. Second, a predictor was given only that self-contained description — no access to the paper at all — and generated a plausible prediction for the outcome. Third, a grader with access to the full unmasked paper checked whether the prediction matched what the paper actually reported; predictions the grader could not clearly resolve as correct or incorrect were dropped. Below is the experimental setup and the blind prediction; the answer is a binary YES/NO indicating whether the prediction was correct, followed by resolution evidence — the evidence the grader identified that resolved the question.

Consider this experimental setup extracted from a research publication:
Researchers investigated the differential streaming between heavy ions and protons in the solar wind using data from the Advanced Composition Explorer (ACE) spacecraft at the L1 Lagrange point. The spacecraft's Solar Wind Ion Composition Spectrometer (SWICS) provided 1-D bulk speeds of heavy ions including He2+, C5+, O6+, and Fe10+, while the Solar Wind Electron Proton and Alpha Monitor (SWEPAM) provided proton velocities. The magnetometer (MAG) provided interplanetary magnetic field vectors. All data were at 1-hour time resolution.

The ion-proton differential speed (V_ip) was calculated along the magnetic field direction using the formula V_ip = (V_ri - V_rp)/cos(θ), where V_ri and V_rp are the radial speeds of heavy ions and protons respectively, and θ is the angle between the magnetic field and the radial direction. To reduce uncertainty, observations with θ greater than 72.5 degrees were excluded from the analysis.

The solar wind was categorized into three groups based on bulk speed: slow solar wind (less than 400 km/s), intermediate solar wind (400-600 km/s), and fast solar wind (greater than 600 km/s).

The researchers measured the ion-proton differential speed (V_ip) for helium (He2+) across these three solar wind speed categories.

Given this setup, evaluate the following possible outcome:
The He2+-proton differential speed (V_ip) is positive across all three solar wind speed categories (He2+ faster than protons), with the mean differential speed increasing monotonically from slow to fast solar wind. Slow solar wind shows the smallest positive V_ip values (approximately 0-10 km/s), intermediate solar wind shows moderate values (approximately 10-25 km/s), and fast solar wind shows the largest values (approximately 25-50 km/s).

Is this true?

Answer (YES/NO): NO